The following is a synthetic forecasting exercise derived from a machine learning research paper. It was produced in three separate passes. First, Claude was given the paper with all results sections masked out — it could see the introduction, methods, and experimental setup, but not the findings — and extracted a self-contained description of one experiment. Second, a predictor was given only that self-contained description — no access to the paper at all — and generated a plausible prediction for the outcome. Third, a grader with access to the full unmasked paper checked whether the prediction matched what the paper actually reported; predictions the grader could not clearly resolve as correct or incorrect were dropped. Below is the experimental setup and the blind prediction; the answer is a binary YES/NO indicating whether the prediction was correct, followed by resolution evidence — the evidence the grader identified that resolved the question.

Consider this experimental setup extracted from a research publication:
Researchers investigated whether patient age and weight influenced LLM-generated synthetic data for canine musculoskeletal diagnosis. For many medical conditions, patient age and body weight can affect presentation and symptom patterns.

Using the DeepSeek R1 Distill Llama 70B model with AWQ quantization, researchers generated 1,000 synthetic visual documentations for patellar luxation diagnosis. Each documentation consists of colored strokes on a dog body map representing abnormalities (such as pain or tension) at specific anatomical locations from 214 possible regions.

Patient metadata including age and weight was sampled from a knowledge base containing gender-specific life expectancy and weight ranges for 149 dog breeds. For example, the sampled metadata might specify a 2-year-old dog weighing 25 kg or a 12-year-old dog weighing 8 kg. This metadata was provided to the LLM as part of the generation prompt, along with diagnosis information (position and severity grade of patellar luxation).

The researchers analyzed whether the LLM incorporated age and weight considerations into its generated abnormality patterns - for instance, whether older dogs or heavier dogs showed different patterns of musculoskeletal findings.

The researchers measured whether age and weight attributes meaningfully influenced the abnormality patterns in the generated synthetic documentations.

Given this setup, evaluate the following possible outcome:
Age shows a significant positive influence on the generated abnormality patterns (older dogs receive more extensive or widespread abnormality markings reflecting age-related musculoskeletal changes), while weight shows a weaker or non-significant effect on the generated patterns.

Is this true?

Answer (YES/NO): NO